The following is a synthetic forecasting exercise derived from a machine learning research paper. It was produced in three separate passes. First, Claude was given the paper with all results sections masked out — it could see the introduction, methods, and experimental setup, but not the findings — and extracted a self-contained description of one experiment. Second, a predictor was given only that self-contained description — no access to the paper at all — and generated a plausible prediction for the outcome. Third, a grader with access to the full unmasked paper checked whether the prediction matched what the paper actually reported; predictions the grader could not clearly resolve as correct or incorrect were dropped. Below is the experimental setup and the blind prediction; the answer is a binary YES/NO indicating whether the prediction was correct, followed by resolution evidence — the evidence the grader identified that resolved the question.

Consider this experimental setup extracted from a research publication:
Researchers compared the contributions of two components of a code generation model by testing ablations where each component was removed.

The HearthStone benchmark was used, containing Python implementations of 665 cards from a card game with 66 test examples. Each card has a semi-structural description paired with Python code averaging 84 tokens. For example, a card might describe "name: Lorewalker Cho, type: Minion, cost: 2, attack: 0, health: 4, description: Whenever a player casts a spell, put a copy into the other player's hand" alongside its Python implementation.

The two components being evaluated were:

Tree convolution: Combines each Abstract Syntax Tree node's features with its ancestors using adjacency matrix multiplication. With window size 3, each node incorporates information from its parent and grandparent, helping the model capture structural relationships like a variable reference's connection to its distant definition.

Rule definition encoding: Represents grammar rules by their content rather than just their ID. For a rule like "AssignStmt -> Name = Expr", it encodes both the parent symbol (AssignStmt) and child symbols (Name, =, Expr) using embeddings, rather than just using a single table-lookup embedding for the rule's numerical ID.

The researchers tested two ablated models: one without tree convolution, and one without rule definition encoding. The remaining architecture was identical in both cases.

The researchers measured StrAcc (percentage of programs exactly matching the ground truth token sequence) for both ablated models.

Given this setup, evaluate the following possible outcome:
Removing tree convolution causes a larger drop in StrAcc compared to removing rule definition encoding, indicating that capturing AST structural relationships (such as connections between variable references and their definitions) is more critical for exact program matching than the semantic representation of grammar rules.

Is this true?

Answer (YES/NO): NO